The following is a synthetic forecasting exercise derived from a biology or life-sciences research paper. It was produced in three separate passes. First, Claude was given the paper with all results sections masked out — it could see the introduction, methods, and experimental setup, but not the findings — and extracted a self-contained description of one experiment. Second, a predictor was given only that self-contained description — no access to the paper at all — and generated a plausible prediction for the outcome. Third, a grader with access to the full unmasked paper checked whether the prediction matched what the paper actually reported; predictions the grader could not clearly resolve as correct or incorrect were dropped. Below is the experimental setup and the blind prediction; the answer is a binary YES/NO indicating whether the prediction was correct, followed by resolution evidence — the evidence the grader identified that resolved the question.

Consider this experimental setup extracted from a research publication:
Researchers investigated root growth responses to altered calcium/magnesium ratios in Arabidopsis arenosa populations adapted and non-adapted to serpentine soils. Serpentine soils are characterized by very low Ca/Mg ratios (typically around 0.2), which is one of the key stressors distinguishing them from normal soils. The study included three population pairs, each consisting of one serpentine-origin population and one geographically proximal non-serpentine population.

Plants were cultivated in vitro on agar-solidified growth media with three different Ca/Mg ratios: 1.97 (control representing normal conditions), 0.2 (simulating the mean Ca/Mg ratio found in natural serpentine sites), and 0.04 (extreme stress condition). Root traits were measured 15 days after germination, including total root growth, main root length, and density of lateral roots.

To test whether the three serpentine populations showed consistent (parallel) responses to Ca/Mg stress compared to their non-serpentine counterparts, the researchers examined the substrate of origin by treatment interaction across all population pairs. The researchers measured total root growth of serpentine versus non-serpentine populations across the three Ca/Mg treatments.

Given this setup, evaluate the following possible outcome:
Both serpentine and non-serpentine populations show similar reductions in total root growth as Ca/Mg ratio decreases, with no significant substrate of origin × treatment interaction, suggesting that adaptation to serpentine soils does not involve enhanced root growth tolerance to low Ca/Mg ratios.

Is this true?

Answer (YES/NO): NO